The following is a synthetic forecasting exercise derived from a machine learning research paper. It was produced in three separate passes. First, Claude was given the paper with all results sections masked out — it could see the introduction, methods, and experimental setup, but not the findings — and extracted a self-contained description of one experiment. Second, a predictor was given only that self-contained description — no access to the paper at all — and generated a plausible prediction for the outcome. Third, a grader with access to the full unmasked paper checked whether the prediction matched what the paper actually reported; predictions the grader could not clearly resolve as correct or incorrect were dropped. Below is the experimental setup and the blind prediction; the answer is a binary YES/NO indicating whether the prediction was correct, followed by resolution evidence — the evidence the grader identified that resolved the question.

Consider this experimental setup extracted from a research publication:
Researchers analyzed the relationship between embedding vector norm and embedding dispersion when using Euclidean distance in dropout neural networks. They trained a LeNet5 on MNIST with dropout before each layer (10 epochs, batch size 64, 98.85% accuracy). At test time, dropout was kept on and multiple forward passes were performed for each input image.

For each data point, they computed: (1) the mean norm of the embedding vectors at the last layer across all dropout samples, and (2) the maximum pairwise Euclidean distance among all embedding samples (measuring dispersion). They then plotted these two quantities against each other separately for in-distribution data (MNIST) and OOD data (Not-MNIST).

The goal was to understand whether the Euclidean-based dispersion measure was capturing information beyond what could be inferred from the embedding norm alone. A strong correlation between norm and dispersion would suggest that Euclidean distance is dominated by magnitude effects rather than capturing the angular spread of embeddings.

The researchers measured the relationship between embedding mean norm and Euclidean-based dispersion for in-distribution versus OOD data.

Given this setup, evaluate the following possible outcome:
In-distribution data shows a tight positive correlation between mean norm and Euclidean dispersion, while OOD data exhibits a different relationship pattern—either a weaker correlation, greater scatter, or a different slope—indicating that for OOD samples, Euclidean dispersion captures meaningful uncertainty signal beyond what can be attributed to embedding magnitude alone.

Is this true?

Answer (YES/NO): NO